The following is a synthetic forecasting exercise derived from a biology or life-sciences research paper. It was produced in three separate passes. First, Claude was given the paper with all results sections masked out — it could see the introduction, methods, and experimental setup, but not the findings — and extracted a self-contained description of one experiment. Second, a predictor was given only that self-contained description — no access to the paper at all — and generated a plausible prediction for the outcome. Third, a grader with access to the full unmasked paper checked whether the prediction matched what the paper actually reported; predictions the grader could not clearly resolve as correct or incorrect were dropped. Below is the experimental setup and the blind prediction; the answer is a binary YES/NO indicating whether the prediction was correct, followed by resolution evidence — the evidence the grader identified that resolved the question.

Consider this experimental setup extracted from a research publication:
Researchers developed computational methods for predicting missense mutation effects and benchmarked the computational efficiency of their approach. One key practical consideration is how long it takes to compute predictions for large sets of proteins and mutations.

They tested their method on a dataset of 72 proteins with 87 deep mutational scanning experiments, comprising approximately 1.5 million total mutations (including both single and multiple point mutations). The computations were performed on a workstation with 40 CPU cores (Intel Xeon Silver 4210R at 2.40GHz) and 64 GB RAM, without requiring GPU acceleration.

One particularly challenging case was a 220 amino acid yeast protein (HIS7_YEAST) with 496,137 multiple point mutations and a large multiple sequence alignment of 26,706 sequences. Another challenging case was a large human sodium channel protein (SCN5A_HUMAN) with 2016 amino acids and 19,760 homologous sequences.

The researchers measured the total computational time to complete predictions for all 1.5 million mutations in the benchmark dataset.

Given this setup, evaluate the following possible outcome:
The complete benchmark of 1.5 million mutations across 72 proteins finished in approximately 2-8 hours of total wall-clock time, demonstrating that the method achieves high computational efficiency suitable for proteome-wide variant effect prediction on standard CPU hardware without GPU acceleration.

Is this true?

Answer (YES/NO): YES